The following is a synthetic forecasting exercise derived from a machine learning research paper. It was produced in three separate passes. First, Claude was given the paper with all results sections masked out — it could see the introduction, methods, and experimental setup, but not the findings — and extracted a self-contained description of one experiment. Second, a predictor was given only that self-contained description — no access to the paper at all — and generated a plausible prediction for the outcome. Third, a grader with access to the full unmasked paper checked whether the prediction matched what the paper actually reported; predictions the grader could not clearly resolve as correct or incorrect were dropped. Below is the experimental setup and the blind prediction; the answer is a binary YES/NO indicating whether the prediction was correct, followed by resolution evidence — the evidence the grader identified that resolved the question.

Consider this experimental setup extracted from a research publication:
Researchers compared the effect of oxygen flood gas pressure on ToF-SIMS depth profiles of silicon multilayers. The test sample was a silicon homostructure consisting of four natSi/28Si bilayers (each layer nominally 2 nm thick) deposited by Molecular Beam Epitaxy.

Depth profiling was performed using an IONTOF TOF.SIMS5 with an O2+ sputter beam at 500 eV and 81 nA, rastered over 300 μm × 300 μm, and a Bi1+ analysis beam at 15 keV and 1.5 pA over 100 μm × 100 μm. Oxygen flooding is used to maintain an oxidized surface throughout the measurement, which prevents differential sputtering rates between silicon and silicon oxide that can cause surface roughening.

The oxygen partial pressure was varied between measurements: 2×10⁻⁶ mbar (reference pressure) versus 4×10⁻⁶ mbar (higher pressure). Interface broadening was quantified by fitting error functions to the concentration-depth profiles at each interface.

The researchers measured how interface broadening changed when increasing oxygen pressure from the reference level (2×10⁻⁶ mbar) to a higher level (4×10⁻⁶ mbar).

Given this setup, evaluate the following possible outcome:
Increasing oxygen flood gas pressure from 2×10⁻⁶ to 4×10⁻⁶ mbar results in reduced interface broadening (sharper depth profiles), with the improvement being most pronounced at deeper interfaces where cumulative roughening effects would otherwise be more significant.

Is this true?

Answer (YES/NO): NO